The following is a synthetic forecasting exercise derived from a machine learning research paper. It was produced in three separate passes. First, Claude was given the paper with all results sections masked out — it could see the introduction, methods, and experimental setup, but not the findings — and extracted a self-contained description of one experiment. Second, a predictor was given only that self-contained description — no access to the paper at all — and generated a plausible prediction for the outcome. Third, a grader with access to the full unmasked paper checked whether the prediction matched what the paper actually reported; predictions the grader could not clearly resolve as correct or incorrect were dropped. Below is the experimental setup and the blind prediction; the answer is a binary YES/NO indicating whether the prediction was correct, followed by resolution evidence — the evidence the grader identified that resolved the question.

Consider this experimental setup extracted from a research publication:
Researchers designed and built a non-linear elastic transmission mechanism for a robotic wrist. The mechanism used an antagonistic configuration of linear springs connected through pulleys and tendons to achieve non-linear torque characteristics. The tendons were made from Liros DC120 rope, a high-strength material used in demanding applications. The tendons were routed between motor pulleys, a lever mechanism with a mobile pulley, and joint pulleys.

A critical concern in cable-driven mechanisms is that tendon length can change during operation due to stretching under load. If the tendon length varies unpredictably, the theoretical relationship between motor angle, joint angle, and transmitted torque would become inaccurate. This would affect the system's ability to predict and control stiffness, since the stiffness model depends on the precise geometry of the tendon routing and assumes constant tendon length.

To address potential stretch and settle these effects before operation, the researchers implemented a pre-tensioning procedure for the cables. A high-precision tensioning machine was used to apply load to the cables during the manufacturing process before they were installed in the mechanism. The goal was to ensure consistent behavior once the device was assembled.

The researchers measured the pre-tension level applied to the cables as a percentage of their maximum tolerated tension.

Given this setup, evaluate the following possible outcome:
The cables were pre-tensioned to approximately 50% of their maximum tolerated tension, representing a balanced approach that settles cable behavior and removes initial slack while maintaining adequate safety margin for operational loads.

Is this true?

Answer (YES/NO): NO